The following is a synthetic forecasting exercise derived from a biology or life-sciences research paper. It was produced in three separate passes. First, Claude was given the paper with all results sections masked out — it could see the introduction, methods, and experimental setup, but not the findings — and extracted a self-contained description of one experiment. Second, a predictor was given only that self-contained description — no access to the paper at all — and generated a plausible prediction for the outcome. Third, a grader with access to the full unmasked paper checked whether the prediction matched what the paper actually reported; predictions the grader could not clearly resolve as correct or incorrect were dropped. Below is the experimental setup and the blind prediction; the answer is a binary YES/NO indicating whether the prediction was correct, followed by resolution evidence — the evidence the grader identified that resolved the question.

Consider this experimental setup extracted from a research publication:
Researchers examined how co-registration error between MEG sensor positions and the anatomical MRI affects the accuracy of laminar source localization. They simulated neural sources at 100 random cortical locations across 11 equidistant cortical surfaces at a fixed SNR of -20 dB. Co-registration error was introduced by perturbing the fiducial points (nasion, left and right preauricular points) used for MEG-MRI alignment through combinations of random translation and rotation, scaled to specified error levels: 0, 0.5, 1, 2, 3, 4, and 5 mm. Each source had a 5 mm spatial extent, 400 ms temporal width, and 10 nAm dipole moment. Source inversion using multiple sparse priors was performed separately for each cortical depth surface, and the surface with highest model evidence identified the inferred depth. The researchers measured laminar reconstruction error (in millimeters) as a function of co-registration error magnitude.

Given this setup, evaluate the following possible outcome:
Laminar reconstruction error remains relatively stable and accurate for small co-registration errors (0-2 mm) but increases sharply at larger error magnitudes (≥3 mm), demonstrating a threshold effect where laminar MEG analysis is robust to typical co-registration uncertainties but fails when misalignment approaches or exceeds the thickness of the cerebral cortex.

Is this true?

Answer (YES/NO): YES